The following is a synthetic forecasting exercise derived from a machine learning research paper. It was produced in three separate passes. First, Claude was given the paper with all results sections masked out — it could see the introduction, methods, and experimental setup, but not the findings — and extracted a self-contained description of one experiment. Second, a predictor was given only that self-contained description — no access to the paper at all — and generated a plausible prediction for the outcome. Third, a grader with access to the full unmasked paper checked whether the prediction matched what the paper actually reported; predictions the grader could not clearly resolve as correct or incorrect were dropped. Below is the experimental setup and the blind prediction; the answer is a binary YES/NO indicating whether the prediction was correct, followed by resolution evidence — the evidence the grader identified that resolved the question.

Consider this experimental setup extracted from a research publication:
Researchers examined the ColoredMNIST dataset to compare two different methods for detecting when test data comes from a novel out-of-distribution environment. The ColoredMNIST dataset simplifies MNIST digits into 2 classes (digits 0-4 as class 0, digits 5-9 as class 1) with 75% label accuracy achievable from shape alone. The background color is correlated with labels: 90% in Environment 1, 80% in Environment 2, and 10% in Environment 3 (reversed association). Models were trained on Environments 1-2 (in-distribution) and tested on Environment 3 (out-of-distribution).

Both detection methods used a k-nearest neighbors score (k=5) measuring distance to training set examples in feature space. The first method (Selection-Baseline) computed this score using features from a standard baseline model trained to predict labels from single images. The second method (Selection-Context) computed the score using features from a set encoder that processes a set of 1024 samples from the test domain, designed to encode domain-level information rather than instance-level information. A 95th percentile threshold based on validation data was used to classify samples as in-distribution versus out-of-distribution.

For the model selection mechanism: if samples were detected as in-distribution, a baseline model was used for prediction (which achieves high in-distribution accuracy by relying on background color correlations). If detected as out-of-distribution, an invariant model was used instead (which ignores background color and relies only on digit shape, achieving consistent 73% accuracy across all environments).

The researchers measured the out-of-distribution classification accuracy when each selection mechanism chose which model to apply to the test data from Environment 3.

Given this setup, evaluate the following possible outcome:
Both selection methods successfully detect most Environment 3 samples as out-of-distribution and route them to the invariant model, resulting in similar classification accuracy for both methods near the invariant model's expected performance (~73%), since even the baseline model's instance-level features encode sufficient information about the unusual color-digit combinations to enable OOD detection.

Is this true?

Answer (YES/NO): NO